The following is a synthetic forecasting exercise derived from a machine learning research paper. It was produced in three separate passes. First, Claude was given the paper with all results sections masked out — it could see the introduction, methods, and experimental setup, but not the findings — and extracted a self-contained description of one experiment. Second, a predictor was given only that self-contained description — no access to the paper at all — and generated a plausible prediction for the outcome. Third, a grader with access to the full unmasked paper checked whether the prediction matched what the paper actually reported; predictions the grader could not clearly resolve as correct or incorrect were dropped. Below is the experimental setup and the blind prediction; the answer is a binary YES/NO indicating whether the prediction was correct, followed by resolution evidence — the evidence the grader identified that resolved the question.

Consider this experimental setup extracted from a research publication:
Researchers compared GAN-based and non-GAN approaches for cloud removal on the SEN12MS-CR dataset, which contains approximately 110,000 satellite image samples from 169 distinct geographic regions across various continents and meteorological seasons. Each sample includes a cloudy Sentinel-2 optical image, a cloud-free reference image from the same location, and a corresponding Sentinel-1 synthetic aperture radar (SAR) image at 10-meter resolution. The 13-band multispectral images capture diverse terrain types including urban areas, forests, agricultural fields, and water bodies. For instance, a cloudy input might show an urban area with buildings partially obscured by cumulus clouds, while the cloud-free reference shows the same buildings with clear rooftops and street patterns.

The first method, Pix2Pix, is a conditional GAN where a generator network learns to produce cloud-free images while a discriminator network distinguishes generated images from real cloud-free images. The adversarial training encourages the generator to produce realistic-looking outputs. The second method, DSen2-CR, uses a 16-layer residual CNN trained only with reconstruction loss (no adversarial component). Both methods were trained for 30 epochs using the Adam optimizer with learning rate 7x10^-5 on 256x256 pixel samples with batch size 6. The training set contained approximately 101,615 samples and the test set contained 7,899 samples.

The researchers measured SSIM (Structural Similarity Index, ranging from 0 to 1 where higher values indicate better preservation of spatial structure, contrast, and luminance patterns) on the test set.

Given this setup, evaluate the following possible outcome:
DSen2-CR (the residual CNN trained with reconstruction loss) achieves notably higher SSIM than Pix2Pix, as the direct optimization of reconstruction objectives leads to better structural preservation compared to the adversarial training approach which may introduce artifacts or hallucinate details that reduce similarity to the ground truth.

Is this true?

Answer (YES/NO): NO